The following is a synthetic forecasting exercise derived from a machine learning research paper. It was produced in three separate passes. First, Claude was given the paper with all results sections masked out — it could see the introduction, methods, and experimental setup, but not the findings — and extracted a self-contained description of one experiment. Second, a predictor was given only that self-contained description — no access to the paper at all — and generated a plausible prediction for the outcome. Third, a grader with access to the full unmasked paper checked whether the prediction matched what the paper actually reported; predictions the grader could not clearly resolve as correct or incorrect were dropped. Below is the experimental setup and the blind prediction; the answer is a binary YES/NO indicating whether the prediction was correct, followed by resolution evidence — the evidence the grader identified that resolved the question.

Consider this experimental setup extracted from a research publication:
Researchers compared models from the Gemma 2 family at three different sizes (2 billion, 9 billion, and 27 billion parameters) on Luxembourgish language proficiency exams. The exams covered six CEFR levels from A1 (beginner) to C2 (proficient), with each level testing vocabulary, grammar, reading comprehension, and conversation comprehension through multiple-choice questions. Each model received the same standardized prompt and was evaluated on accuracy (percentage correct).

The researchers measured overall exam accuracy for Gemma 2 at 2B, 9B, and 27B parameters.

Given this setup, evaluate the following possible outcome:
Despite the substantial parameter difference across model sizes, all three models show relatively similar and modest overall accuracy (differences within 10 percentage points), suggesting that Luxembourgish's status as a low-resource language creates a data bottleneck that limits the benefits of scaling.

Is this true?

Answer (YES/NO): NO